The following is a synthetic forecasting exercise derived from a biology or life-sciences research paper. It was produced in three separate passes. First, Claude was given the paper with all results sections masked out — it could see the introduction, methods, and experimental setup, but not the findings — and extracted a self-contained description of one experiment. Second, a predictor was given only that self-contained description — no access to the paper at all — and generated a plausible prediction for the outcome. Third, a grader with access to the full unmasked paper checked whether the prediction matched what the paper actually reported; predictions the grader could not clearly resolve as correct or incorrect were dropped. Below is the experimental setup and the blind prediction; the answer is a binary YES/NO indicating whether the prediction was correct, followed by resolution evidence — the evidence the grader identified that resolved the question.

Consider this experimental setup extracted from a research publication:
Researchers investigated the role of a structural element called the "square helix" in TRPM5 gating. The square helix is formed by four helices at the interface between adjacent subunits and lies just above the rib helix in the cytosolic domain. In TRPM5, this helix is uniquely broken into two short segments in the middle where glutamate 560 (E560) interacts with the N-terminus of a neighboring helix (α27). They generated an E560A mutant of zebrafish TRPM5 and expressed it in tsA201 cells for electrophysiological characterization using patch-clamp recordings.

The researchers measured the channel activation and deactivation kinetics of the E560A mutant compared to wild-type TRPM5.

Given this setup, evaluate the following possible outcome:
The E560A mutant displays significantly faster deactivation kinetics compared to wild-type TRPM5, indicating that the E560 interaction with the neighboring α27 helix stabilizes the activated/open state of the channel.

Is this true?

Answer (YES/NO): NO